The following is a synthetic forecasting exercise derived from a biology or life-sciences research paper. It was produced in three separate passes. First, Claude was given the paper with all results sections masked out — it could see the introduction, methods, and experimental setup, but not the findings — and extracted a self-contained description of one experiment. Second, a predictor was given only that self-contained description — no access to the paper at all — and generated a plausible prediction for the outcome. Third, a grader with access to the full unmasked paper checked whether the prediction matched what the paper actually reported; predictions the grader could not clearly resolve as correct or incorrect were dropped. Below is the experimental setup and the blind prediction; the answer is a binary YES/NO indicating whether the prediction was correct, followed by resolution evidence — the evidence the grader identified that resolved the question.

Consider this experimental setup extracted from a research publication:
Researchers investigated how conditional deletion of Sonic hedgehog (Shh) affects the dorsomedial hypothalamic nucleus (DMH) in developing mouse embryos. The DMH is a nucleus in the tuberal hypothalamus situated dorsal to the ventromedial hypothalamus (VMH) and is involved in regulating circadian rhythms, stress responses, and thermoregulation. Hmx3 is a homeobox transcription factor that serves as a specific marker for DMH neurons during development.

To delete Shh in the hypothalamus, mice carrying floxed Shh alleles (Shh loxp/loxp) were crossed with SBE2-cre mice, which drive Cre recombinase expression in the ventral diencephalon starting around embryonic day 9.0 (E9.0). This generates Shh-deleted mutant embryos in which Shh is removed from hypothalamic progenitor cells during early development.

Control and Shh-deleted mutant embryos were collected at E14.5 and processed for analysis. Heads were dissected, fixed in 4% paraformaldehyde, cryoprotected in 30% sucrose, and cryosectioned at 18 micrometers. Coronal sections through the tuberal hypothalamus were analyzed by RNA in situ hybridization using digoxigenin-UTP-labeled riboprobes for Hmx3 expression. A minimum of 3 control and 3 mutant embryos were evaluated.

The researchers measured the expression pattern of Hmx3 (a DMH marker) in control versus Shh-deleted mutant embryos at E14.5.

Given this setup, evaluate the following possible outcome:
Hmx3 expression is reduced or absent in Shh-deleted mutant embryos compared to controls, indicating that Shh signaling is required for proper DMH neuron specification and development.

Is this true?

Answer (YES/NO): YES